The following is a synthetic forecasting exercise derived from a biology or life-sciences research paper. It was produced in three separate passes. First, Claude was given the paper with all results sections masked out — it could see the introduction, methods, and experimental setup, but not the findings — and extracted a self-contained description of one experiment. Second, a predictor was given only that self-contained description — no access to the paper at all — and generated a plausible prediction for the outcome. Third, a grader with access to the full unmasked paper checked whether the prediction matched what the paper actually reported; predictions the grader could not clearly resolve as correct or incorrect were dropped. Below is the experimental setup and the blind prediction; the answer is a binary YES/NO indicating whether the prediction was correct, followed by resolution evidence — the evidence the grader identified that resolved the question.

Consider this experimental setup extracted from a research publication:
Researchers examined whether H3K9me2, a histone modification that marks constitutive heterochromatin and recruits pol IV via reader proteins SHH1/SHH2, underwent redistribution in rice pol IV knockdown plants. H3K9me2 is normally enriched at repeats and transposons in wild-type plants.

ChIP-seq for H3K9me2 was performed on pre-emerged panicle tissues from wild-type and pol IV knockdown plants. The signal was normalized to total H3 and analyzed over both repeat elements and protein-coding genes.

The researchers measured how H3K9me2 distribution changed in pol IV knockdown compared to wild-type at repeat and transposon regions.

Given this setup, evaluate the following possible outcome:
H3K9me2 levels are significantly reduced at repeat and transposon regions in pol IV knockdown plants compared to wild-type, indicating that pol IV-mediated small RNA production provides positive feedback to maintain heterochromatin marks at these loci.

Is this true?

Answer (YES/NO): YES